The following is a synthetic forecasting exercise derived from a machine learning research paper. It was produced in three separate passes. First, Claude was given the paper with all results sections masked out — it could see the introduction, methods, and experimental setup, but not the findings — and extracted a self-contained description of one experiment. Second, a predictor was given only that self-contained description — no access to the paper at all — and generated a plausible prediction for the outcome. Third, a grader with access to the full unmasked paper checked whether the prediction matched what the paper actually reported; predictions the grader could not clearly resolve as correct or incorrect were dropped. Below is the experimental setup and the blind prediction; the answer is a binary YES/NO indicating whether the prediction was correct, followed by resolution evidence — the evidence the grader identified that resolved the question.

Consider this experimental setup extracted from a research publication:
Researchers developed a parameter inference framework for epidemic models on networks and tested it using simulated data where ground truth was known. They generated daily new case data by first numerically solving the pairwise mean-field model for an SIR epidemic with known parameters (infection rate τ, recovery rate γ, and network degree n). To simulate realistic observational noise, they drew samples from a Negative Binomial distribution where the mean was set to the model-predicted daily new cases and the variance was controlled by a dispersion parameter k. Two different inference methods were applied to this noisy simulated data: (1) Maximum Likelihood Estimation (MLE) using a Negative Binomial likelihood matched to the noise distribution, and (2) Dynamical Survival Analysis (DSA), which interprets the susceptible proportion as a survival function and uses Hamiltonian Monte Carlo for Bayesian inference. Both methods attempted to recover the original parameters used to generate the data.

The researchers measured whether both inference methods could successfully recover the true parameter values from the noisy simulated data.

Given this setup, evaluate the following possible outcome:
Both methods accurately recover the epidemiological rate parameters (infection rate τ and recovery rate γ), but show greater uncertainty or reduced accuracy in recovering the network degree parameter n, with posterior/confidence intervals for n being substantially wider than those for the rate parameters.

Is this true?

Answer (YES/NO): NO